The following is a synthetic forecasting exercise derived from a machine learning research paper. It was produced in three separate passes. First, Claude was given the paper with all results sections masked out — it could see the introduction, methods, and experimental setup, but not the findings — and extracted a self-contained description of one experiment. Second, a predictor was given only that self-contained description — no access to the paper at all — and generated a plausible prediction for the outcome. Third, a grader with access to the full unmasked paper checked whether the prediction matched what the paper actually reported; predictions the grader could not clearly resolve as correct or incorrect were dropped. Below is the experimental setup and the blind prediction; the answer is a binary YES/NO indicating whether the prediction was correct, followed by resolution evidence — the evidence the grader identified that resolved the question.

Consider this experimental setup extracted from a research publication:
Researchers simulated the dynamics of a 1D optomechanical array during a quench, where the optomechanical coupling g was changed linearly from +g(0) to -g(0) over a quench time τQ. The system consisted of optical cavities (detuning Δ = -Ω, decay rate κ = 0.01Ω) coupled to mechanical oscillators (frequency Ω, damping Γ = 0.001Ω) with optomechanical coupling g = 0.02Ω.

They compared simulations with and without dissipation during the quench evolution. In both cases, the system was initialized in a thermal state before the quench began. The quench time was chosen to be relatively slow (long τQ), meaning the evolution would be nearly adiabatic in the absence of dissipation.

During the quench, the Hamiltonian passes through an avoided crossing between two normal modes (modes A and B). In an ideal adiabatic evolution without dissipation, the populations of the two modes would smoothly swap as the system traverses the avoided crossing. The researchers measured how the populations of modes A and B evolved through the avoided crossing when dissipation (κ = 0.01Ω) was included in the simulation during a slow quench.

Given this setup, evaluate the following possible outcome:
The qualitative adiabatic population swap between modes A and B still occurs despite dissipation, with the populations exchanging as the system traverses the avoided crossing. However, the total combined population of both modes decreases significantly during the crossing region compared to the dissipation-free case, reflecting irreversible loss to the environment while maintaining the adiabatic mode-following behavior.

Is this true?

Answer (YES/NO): NO